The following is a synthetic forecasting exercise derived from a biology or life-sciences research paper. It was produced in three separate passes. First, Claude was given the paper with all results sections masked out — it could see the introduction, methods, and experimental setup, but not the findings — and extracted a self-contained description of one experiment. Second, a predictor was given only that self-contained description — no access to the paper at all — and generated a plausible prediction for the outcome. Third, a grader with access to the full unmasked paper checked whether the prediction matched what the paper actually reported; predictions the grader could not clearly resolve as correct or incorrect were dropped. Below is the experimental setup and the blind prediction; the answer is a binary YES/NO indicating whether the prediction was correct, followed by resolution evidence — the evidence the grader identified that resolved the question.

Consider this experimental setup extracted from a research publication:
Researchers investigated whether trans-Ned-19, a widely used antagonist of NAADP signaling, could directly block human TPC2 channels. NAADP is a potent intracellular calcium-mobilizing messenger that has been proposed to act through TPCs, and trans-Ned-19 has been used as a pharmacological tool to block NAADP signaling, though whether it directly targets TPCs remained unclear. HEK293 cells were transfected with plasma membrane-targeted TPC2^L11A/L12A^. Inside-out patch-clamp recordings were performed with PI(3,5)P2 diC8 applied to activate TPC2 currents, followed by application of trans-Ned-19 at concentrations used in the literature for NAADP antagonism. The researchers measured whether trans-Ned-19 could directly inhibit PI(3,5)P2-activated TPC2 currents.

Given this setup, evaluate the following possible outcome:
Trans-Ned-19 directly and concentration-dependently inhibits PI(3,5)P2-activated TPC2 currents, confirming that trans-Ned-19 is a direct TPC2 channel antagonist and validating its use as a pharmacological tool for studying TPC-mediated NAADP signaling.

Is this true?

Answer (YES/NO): NO